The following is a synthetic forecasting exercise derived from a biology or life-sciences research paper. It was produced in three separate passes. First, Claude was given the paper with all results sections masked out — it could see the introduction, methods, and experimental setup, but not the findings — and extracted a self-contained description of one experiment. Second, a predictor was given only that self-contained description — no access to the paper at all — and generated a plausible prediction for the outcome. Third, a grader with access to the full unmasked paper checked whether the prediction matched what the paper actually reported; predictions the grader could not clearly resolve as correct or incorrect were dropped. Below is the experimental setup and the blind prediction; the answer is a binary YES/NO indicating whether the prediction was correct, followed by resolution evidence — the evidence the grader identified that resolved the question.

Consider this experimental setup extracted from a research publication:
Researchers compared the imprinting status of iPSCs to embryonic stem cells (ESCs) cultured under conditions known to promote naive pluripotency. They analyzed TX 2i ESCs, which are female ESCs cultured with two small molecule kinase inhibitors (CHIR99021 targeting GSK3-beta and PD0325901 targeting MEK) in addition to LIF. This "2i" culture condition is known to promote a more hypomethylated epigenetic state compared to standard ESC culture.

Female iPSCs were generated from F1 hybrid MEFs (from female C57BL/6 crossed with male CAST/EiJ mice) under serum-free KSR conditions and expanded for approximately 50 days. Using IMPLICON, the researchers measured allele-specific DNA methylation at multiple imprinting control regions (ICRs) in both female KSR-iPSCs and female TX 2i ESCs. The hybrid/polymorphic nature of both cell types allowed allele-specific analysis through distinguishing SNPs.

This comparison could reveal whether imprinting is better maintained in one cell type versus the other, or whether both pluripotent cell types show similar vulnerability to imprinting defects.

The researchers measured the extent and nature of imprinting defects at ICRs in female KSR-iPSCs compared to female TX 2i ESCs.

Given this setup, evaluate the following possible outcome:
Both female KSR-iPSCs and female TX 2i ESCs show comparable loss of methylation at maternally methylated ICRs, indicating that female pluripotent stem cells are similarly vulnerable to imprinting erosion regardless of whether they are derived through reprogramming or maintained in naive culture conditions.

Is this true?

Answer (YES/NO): NO